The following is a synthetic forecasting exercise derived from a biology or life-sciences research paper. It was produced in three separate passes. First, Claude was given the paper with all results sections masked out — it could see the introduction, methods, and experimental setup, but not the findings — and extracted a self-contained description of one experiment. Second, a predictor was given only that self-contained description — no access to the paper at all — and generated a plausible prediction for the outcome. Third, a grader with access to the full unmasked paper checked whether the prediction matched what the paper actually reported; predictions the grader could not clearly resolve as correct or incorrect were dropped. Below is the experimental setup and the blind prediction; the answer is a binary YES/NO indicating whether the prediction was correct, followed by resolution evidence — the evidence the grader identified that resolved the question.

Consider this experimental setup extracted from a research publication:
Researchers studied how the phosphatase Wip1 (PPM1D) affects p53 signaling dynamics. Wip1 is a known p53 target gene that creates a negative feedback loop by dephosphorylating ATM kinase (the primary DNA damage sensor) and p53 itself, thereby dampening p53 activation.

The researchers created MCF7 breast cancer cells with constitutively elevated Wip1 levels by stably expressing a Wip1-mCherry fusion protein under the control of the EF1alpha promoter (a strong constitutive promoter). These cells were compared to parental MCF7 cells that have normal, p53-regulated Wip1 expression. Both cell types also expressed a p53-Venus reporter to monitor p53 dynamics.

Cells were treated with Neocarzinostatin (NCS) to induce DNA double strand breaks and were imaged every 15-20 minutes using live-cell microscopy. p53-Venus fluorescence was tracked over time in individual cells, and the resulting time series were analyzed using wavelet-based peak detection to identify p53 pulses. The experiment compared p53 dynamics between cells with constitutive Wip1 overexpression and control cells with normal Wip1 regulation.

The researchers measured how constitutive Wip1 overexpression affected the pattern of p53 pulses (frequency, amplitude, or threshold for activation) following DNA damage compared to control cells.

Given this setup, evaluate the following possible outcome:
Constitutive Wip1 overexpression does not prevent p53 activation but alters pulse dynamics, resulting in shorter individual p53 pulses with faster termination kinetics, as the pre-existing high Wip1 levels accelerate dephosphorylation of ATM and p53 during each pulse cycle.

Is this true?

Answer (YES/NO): NO